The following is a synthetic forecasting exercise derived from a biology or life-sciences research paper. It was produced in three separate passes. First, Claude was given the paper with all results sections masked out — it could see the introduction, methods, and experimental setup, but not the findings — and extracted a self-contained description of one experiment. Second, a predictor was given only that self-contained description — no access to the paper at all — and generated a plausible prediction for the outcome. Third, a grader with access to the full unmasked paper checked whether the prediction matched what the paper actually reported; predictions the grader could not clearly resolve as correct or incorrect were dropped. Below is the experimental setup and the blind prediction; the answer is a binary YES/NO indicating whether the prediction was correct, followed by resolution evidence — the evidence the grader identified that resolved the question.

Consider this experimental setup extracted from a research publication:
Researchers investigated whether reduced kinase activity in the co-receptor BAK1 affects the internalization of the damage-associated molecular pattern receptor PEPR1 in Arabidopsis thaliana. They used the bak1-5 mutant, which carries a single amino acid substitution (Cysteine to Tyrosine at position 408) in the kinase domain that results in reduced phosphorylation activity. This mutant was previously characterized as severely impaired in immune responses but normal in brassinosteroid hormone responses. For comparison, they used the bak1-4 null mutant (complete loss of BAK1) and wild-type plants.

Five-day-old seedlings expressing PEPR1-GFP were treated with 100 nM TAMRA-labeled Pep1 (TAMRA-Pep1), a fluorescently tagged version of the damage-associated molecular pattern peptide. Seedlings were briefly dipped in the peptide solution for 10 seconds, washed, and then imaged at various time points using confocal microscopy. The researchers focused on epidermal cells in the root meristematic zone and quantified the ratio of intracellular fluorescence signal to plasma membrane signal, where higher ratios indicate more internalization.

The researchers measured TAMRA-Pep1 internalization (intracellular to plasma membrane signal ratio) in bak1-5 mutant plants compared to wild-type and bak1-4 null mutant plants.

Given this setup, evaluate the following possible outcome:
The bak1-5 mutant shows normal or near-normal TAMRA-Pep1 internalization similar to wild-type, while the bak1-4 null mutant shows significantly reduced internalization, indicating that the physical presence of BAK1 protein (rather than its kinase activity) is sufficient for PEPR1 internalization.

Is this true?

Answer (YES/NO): NO